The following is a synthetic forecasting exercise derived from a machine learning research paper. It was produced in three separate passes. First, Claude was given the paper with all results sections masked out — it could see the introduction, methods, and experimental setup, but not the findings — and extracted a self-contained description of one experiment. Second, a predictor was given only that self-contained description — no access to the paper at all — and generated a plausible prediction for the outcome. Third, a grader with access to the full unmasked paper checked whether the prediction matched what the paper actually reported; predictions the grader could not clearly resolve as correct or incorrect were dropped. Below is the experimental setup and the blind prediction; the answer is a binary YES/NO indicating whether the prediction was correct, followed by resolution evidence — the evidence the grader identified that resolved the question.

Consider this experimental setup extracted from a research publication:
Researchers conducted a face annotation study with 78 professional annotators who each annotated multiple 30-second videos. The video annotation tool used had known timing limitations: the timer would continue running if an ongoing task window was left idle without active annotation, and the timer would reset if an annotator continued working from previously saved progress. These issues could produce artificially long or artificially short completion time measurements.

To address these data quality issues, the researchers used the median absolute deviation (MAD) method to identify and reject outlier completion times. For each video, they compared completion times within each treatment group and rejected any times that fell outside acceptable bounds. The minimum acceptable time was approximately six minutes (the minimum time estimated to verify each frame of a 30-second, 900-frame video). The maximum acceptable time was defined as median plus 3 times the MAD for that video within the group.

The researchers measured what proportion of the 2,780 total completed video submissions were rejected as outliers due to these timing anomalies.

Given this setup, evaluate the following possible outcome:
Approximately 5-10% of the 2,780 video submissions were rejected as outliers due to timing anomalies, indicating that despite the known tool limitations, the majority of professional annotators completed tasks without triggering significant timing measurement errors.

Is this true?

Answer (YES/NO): NO